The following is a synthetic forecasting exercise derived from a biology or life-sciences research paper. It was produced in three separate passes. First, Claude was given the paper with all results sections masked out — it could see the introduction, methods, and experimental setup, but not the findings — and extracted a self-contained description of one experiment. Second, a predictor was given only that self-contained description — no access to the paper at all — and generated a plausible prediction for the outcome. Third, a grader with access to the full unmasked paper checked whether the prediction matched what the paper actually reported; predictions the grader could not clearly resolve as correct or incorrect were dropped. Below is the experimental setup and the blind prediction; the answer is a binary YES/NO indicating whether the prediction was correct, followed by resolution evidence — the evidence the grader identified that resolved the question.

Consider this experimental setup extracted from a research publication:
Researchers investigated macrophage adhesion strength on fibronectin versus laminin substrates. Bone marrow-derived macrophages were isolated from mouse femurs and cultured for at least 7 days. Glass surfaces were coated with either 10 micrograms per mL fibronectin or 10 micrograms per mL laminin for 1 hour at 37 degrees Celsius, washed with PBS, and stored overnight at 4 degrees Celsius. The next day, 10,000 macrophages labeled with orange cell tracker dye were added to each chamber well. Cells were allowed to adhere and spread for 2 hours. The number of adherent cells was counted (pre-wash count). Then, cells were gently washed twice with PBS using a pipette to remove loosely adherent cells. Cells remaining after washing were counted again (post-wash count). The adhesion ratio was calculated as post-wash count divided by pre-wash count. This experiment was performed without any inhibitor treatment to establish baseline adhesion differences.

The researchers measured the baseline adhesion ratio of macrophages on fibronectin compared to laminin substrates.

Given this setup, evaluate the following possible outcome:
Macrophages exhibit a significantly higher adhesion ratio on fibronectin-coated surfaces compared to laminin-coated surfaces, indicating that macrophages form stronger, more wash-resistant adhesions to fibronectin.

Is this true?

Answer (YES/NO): YES